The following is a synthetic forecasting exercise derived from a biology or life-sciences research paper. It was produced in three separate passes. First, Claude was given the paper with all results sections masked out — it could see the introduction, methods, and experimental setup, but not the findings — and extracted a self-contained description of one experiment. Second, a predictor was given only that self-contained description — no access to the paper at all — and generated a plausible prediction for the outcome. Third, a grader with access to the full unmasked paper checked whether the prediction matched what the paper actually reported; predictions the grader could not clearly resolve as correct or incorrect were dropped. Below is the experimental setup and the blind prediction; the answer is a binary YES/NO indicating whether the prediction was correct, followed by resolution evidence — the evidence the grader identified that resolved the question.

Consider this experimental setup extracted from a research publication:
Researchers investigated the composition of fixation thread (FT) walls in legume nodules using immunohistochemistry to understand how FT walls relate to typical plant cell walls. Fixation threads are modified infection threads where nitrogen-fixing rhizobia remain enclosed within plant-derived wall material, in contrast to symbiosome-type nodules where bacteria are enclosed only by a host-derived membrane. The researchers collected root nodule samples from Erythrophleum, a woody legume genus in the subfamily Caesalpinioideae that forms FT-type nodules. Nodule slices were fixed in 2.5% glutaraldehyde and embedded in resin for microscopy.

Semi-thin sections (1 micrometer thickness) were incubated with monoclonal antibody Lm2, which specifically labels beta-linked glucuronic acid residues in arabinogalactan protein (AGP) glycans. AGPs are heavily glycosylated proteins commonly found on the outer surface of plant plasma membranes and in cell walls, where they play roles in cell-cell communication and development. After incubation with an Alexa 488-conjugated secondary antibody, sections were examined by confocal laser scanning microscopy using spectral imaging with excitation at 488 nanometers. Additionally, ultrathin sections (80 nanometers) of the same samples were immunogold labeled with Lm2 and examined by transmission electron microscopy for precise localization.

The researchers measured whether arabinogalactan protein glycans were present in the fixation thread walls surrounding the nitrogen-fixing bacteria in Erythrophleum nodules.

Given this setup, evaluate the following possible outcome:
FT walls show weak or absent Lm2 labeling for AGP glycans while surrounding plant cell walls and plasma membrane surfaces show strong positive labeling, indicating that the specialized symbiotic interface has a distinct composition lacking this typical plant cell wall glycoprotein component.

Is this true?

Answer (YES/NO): NO